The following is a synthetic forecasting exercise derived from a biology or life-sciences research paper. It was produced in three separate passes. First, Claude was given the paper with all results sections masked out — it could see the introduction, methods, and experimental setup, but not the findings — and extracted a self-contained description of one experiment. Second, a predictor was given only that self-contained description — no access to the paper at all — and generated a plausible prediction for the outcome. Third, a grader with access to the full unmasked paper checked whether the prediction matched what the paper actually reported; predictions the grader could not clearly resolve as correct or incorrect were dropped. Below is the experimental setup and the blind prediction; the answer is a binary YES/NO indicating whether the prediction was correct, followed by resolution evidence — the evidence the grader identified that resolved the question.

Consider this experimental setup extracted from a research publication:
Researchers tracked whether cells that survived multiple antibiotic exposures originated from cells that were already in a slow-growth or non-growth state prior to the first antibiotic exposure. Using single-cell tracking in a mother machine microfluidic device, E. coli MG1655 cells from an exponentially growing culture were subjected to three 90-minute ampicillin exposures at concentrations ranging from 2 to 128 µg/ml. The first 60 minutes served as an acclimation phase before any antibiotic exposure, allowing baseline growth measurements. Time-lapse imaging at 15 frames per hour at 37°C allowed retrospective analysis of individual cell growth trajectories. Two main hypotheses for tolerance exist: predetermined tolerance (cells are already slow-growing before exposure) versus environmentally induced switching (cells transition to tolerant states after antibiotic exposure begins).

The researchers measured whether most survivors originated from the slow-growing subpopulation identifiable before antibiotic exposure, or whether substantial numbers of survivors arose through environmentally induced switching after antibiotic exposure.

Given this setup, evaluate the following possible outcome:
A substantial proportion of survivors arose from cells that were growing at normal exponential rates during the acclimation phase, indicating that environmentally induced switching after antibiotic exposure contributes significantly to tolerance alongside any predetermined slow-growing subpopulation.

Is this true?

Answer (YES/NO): NO